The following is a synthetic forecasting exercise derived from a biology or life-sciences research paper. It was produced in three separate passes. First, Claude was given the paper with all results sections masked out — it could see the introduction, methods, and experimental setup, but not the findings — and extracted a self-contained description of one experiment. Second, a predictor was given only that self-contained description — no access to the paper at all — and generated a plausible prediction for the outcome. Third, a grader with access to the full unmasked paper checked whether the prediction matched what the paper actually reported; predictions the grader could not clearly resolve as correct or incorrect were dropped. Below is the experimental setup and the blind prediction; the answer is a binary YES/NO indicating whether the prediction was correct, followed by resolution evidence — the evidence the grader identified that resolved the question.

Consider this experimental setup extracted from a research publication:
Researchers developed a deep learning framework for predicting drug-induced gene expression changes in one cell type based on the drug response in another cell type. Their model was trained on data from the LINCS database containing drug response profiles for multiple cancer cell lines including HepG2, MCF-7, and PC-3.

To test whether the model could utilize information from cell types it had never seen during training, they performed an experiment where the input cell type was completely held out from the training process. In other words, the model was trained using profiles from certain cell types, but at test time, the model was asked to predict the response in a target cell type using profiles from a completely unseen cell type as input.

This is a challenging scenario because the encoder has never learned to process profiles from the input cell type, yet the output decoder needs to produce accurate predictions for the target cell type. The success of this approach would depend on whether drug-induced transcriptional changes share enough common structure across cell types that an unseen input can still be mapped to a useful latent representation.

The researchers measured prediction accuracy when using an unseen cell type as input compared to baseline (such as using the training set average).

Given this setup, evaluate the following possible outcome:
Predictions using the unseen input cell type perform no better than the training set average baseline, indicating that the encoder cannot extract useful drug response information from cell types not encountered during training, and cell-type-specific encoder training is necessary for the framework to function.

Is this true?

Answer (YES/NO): NO